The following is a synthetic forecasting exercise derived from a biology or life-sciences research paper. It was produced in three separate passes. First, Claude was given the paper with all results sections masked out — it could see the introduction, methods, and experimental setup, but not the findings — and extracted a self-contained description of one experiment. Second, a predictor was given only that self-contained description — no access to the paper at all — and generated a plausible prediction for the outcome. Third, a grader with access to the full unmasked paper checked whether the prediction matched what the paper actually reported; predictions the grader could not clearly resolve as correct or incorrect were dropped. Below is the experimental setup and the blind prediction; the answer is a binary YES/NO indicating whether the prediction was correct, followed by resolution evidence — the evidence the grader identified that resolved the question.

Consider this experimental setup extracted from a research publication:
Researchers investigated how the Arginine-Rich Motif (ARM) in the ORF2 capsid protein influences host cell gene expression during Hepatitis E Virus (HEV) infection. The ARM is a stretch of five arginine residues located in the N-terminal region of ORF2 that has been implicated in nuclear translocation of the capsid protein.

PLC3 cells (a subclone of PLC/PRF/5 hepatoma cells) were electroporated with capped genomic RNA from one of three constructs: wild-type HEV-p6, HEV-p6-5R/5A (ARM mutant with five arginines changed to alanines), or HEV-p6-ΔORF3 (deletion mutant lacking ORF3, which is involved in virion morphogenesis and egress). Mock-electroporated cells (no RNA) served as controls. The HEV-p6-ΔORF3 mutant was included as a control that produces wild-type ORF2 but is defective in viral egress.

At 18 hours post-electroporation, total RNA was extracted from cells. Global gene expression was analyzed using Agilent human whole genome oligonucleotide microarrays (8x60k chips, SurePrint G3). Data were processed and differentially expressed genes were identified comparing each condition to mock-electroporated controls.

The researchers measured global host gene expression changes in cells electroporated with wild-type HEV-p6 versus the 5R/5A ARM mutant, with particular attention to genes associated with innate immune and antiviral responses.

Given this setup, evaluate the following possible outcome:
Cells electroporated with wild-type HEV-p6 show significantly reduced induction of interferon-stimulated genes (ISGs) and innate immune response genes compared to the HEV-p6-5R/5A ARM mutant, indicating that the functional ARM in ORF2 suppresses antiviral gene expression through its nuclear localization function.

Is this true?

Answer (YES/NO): NO